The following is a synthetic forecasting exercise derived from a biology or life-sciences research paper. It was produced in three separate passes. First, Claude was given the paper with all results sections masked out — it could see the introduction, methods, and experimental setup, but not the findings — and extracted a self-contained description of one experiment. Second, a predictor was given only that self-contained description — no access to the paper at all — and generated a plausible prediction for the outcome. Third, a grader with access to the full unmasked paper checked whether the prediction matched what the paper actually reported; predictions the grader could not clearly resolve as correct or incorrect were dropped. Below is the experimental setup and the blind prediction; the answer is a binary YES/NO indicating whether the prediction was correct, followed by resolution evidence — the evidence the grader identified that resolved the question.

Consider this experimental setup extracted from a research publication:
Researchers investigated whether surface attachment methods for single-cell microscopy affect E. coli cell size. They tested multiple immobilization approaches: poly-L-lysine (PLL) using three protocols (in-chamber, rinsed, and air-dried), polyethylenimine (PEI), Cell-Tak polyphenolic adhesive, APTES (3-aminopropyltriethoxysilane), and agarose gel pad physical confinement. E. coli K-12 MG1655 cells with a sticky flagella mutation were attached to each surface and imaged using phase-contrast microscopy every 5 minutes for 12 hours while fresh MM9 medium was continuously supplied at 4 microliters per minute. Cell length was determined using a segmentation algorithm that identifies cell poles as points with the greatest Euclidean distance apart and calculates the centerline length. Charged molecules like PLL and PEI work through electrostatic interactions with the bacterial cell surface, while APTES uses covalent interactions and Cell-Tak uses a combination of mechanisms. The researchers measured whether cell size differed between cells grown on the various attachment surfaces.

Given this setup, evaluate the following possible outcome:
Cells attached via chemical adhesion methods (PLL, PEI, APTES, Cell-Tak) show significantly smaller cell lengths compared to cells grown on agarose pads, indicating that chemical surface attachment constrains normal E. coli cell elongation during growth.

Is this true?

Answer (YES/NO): NO